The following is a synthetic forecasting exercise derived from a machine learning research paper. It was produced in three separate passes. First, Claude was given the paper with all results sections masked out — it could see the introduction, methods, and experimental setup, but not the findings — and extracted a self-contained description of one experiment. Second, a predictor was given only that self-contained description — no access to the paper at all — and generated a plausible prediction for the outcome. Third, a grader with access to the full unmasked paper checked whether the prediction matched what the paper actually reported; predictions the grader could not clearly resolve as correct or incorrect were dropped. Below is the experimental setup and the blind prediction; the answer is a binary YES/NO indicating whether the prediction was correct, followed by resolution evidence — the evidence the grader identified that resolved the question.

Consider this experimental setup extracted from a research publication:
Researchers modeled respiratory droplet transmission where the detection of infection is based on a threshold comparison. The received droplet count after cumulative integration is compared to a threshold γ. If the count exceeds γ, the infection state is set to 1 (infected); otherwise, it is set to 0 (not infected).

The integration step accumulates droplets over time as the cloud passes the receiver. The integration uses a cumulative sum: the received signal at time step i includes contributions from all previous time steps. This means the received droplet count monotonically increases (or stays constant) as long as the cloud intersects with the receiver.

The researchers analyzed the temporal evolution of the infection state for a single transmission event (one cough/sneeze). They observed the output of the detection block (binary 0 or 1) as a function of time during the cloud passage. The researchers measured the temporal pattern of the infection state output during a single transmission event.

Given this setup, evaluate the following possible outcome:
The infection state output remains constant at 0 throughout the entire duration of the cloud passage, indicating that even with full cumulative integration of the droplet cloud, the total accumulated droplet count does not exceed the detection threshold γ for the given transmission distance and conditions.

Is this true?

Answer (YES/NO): NO